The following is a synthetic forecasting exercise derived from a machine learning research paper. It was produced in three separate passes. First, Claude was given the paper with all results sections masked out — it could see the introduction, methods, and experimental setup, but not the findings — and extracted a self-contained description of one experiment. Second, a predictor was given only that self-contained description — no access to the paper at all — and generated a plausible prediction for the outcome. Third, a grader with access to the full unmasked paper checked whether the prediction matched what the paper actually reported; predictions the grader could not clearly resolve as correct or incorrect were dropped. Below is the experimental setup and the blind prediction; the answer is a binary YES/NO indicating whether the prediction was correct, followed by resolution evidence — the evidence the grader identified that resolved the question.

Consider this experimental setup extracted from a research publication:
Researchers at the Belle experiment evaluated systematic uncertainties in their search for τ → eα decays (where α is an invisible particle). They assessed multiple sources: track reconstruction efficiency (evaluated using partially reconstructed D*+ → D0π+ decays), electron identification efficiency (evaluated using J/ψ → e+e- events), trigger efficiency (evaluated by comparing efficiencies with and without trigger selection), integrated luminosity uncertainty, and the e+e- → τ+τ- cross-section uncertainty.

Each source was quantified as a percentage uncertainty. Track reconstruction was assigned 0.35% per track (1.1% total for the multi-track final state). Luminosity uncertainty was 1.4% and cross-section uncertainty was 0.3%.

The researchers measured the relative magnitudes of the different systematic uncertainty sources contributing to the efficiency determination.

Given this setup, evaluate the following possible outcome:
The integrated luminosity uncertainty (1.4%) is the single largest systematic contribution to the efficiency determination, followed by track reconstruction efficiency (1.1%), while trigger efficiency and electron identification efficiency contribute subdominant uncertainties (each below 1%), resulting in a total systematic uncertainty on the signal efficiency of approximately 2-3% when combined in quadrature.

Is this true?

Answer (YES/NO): NO